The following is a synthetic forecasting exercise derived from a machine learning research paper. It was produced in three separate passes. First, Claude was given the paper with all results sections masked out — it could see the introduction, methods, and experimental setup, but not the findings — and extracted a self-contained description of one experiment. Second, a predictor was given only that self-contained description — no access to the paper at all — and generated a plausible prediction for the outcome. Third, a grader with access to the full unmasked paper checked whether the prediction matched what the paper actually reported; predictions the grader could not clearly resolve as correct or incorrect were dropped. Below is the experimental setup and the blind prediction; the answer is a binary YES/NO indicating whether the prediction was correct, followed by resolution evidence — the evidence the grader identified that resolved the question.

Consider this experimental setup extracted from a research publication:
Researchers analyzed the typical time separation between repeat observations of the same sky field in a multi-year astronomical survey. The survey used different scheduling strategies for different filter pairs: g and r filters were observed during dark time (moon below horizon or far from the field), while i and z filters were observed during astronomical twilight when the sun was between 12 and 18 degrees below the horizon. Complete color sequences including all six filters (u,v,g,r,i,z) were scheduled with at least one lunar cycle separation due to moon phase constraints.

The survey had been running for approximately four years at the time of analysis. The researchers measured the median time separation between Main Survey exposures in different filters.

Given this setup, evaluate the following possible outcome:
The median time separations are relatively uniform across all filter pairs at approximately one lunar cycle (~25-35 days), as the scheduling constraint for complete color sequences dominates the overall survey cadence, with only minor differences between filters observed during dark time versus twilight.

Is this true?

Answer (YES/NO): NO